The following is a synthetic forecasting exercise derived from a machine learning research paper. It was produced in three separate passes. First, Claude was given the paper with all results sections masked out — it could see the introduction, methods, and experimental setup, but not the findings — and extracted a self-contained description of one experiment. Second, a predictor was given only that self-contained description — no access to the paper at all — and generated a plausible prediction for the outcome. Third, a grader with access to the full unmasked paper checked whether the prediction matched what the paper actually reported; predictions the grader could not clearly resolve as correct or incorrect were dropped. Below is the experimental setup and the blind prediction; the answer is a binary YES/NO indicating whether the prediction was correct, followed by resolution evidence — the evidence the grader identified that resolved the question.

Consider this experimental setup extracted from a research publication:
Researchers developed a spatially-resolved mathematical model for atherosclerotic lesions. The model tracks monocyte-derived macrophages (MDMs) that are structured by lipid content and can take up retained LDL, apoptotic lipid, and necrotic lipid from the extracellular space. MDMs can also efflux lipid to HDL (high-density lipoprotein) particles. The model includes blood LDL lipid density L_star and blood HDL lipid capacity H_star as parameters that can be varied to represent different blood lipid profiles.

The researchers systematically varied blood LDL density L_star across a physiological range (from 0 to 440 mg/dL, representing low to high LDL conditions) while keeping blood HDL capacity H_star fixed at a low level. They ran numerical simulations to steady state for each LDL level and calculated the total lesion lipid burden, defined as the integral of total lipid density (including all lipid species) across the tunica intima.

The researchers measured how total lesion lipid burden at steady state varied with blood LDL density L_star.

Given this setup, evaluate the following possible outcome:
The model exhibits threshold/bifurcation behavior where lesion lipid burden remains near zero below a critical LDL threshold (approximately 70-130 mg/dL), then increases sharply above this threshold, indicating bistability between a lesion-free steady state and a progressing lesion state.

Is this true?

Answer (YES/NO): NO